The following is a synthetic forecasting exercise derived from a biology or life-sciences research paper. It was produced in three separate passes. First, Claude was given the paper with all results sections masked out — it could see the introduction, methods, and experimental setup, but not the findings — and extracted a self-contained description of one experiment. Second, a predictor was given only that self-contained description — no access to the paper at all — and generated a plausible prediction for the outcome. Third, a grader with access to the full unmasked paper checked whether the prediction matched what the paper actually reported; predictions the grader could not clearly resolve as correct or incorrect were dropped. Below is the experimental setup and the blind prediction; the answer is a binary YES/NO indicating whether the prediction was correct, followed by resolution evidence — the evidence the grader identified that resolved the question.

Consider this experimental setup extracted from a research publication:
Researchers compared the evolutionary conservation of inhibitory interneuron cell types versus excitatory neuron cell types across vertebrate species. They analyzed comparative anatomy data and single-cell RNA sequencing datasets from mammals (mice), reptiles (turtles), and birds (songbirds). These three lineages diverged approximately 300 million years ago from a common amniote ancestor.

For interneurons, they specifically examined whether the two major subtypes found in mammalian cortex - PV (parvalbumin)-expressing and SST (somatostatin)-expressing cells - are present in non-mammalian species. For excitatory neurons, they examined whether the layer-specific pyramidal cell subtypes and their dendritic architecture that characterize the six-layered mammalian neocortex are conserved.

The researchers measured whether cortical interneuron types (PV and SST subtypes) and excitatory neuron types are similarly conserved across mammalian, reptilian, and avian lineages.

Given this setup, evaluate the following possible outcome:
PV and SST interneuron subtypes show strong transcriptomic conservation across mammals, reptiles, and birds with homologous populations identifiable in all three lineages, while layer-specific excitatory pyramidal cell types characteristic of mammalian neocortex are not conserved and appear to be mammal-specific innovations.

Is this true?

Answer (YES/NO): YES